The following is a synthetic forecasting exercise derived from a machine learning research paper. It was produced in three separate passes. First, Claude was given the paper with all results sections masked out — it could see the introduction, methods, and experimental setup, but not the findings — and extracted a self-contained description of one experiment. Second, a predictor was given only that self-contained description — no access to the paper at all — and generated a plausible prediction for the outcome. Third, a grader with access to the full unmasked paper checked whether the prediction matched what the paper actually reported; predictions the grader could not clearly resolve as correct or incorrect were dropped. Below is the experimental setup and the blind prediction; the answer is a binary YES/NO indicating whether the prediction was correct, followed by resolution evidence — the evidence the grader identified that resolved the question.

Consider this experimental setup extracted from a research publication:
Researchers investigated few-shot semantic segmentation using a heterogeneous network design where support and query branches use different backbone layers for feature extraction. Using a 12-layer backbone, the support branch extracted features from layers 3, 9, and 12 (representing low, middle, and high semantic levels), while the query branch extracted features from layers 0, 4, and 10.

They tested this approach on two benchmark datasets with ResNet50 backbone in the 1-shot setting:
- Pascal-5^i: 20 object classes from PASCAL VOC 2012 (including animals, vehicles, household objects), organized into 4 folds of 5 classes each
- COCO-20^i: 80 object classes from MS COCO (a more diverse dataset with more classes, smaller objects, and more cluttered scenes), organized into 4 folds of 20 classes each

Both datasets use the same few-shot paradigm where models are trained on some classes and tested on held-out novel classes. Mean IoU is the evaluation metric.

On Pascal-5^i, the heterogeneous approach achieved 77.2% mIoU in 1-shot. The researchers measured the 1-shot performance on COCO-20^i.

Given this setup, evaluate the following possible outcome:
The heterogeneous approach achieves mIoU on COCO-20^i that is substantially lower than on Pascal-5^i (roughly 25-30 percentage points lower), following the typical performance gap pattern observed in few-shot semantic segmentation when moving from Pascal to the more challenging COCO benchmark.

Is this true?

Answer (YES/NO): YES